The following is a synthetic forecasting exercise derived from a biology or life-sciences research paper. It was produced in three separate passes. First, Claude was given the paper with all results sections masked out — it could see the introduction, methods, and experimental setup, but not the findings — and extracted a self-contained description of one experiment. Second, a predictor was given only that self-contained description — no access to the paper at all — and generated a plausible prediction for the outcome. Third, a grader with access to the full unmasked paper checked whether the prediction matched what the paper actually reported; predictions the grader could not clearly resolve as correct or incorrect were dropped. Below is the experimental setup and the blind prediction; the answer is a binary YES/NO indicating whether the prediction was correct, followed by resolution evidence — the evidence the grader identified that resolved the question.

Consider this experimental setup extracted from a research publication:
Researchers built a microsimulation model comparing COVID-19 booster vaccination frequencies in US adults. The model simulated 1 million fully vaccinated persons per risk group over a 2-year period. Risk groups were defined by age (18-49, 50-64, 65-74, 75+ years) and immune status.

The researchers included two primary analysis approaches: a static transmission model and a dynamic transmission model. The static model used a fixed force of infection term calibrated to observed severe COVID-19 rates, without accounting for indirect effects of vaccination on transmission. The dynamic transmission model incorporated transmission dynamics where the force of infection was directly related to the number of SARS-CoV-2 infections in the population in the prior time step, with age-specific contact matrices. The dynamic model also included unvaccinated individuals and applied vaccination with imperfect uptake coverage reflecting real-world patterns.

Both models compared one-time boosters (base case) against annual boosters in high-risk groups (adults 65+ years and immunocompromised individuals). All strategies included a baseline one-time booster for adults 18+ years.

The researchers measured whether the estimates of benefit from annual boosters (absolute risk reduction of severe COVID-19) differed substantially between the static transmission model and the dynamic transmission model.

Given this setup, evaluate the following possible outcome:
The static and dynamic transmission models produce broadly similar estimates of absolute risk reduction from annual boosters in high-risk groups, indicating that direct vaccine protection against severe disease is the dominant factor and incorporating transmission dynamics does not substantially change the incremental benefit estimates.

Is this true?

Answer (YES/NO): YES